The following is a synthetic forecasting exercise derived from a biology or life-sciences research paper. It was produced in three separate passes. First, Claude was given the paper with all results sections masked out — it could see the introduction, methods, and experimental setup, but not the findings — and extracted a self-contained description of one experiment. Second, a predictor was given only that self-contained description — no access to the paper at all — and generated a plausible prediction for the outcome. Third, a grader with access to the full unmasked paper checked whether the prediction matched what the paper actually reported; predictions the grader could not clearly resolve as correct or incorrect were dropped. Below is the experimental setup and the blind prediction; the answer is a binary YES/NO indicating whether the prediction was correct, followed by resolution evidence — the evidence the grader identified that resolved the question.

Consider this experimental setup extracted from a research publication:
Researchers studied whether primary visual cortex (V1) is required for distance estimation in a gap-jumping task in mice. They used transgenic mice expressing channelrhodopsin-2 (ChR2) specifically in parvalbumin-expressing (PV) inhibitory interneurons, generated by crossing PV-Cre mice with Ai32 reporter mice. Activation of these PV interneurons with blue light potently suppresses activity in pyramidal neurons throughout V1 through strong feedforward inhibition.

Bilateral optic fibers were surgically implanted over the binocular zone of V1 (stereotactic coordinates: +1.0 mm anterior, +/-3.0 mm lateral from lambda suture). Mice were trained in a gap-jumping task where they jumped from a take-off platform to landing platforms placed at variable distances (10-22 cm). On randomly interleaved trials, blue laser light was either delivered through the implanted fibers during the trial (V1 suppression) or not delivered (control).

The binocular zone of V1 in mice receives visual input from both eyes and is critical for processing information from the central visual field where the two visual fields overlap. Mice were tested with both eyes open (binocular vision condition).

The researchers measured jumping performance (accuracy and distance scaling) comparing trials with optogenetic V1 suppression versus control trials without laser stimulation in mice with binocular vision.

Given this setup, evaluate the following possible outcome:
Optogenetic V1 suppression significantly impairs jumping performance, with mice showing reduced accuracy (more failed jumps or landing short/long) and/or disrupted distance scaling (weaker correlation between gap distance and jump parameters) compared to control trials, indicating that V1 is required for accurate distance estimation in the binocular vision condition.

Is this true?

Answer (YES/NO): YES